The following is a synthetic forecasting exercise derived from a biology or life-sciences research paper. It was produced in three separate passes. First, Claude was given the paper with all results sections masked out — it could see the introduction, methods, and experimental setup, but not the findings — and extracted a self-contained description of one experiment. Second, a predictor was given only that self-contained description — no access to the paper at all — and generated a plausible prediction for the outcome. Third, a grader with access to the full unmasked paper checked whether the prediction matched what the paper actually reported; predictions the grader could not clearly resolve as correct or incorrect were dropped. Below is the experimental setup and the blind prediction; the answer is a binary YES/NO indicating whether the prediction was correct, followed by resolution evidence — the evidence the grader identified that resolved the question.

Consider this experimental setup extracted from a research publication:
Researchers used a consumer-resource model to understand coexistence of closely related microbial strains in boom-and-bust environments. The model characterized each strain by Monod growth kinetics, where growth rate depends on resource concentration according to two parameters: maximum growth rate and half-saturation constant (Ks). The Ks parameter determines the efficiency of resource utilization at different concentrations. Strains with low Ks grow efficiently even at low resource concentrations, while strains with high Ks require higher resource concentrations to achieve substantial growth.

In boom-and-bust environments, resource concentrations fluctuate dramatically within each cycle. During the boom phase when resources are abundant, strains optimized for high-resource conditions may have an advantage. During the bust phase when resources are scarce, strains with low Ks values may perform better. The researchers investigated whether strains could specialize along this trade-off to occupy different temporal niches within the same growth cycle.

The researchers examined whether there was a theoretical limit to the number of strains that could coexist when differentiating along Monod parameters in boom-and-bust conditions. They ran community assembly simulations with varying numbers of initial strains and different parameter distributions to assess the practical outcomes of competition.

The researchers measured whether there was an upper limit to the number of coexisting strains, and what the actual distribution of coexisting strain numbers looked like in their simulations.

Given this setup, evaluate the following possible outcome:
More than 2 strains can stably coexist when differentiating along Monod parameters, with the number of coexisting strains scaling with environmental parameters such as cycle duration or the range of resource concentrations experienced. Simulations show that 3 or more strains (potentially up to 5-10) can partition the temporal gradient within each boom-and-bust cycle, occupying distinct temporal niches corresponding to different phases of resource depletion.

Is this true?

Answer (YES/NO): NO